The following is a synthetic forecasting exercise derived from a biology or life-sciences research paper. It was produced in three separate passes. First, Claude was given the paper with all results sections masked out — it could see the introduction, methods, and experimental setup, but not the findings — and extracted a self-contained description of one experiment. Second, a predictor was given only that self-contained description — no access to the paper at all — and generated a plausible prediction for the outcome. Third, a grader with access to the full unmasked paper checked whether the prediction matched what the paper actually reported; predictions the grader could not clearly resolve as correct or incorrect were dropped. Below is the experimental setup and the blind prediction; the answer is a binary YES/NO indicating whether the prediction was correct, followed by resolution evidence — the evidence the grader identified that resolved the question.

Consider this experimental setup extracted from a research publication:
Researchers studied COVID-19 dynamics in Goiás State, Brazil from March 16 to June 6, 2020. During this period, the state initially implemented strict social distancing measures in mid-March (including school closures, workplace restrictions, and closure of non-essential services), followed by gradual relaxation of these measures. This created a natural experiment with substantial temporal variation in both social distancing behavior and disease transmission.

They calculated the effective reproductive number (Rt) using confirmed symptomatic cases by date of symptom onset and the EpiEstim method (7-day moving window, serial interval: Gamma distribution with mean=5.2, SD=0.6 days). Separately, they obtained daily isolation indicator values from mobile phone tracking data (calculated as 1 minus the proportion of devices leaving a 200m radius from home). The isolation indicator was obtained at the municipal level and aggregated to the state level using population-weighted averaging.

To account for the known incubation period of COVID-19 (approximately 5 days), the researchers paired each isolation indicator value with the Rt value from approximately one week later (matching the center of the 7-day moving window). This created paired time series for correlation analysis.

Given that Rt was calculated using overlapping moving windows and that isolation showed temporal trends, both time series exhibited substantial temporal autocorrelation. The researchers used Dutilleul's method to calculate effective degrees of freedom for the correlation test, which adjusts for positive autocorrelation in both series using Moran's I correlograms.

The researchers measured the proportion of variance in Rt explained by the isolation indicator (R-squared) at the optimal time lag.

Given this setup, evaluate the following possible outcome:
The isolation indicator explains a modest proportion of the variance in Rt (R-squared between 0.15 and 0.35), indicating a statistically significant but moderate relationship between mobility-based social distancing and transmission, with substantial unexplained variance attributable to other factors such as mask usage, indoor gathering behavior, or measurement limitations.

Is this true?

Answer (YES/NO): NO